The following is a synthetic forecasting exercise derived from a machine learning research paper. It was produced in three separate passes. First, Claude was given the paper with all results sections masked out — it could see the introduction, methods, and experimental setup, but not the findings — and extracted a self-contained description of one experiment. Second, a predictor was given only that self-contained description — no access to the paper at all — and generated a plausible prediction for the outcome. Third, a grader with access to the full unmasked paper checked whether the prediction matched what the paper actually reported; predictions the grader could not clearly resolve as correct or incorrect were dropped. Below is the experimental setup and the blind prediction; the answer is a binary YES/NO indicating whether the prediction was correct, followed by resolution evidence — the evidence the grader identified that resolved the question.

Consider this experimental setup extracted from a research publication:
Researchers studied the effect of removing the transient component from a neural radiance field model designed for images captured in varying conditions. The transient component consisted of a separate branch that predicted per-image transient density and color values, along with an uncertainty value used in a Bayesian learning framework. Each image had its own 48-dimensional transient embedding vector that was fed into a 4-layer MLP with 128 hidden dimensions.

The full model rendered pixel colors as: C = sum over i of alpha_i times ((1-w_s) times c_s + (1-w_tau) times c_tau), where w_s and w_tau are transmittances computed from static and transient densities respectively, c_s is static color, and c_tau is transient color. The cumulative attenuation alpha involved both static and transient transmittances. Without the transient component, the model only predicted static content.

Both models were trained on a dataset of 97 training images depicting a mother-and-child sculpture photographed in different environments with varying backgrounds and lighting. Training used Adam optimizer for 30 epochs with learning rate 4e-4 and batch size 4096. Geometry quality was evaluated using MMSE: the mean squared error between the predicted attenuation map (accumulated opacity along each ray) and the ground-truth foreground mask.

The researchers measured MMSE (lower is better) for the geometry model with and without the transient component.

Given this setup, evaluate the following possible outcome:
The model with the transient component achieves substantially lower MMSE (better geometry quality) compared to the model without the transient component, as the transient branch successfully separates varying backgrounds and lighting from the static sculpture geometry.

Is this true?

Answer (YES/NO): YES